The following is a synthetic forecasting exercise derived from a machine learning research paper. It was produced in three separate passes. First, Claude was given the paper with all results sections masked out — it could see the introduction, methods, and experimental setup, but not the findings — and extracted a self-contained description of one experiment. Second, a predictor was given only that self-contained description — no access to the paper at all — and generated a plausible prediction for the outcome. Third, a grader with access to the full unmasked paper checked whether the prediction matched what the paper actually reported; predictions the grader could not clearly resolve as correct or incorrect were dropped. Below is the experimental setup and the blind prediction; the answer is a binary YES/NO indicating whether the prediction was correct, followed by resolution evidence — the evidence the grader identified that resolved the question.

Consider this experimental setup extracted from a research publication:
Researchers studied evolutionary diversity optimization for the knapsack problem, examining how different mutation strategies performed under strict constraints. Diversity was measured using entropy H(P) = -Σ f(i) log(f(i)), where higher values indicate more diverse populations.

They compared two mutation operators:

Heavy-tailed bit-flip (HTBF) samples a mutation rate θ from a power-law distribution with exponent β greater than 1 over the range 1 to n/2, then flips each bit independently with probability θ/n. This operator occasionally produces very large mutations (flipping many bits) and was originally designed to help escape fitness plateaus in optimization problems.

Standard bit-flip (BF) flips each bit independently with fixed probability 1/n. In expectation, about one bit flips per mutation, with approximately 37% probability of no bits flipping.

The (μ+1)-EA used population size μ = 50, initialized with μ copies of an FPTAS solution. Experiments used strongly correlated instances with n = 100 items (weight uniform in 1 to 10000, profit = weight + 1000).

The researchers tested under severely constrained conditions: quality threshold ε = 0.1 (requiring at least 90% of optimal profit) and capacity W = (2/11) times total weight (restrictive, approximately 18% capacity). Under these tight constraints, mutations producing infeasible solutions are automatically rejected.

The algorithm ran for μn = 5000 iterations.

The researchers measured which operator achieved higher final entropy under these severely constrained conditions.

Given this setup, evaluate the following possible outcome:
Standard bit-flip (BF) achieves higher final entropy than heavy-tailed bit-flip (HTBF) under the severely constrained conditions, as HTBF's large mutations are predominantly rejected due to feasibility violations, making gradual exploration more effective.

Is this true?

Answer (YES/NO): NO